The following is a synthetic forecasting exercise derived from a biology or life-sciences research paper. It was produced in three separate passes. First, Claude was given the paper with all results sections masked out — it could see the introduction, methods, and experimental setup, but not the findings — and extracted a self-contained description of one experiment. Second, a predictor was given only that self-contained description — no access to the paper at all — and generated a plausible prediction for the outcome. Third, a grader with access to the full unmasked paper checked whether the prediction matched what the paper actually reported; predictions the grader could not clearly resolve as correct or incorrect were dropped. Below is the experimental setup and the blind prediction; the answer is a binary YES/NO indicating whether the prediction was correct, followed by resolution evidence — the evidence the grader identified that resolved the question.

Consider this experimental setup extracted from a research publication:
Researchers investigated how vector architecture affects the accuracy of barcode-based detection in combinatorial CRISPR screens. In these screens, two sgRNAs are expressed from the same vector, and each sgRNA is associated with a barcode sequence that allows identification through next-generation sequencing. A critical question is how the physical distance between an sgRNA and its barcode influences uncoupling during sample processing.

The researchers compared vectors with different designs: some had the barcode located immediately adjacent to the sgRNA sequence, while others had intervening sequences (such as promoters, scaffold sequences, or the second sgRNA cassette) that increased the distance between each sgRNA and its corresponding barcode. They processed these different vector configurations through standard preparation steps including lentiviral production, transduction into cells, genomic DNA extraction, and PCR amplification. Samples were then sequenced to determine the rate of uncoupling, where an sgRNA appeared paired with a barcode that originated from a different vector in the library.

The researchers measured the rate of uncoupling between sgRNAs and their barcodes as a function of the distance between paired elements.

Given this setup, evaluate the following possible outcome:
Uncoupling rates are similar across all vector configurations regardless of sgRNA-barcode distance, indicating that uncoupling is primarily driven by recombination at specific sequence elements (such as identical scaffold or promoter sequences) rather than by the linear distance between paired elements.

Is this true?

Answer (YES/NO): NO